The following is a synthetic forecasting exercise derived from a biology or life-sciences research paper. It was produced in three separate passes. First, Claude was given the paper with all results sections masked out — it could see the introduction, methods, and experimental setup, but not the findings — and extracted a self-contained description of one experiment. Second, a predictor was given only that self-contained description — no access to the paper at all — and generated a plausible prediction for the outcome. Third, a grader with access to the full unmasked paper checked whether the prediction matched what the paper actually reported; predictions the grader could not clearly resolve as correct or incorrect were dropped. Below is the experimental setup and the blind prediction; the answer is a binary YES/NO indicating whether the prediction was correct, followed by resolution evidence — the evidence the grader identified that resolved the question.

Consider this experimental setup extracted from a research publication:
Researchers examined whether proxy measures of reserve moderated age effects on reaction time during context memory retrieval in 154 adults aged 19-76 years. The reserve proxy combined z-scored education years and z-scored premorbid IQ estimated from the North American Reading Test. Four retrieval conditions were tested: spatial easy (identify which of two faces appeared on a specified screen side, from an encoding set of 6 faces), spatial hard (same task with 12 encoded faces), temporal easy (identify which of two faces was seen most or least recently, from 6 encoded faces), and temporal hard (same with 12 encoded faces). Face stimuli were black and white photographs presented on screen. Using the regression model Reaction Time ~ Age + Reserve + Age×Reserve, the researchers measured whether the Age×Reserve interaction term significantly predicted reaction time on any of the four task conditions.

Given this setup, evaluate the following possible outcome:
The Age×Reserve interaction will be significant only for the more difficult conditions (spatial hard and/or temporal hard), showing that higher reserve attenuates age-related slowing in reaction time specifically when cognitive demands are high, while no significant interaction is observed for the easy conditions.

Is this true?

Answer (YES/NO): NO